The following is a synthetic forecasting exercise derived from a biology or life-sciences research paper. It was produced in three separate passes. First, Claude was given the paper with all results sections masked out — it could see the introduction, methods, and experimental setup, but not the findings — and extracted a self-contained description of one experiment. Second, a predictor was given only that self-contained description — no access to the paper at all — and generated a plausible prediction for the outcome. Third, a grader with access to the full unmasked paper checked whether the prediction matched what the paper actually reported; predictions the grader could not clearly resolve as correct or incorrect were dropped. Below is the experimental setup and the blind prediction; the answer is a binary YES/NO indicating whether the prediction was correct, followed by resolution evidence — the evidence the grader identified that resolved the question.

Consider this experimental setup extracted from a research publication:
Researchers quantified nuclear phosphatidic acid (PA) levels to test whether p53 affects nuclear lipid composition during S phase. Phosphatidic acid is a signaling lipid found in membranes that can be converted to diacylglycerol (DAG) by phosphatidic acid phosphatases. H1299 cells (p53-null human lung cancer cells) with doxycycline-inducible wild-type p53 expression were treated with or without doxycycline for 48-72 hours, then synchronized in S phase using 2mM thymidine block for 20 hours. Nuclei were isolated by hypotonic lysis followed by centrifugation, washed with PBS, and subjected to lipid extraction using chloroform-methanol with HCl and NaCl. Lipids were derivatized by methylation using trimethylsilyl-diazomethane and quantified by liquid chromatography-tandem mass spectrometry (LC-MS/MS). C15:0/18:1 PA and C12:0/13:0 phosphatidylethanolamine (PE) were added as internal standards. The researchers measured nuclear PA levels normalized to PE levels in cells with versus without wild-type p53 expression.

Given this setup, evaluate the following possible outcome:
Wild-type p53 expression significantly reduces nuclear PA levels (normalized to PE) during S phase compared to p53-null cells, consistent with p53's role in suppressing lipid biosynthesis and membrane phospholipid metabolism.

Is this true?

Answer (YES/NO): NO